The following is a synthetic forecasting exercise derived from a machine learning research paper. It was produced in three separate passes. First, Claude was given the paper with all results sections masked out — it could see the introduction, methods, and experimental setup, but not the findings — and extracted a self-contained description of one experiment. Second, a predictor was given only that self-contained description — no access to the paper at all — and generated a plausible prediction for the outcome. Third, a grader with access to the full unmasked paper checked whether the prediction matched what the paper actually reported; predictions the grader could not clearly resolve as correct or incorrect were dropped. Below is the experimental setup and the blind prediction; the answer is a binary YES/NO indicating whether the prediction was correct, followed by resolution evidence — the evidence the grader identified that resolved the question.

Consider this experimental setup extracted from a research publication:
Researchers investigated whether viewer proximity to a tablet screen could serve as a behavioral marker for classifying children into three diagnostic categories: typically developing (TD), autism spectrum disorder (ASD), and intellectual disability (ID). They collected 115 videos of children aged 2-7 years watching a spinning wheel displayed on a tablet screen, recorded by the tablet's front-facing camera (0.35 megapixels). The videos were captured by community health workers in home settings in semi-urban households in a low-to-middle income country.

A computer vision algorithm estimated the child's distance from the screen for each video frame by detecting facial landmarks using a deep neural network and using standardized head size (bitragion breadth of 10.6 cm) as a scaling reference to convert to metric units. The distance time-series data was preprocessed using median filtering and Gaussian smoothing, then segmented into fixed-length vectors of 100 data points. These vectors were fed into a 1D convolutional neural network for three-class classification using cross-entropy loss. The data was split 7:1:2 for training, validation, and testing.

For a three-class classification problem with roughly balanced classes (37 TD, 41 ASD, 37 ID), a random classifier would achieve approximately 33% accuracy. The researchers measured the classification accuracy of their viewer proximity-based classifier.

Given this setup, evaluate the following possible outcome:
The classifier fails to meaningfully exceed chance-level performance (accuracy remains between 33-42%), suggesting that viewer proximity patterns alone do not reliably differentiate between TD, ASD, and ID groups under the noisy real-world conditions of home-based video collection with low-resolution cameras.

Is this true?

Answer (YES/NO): NO